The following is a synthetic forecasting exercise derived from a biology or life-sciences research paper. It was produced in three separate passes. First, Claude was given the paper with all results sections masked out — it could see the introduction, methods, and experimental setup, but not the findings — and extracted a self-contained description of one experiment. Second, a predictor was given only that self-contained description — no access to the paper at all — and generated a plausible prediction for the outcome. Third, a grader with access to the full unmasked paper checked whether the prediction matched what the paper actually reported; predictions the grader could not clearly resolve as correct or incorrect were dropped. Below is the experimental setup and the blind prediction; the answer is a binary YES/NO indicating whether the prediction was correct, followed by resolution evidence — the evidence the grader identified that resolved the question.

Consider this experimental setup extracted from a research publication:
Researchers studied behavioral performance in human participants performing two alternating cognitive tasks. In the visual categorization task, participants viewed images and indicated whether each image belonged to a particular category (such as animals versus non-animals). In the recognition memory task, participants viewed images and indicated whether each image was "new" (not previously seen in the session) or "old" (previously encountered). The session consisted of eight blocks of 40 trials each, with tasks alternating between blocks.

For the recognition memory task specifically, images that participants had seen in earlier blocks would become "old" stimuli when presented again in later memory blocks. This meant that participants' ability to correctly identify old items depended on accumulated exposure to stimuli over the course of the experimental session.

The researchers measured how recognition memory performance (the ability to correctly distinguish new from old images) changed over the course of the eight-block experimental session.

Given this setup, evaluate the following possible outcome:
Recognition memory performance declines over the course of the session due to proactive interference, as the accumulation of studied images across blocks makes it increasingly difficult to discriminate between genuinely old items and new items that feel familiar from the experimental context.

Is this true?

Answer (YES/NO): NO